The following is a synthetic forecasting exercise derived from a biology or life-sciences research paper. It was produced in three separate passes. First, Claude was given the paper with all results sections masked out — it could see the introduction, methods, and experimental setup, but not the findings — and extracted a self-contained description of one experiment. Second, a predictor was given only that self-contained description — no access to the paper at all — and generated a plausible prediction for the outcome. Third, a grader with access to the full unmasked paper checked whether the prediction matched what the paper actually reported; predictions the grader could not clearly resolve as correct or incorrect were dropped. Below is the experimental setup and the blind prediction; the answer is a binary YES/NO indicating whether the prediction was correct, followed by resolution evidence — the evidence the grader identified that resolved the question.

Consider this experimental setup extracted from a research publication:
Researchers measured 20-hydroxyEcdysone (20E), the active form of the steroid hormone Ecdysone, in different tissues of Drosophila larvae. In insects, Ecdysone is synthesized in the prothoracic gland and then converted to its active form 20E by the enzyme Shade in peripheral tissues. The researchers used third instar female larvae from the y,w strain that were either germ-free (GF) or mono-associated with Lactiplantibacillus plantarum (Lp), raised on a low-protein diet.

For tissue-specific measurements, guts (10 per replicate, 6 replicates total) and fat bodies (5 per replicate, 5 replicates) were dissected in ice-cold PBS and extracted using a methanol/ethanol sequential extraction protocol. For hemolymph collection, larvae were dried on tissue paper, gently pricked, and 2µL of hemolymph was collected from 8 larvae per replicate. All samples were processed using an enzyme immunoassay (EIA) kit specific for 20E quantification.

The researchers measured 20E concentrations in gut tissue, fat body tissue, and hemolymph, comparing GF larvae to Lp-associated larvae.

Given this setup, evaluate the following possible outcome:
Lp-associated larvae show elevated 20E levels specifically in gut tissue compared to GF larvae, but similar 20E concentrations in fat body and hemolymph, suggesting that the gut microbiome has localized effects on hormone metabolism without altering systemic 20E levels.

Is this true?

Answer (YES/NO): NO